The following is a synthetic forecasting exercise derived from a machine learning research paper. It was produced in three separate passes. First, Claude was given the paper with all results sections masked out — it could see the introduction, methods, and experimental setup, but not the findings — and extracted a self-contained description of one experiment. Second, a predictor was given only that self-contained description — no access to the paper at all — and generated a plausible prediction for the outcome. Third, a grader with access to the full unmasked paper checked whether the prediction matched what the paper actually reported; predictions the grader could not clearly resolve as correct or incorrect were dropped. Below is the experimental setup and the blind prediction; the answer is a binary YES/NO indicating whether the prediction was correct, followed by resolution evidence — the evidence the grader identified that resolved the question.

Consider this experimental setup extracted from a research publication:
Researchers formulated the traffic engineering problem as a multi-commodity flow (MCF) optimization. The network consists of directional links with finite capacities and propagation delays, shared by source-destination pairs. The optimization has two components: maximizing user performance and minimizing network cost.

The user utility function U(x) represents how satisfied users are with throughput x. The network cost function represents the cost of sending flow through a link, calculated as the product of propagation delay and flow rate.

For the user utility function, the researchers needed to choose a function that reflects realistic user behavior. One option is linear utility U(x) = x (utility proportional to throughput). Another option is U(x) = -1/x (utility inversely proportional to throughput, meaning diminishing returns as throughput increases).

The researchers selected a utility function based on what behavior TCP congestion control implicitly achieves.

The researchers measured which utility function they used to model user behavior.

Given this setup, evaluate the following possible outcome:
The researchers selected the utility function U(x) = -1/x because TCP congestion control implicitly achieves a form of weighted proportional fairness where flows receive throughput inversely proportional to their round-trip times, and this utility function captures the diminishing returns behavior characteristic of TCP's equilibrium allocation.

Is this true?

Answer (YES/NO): YES